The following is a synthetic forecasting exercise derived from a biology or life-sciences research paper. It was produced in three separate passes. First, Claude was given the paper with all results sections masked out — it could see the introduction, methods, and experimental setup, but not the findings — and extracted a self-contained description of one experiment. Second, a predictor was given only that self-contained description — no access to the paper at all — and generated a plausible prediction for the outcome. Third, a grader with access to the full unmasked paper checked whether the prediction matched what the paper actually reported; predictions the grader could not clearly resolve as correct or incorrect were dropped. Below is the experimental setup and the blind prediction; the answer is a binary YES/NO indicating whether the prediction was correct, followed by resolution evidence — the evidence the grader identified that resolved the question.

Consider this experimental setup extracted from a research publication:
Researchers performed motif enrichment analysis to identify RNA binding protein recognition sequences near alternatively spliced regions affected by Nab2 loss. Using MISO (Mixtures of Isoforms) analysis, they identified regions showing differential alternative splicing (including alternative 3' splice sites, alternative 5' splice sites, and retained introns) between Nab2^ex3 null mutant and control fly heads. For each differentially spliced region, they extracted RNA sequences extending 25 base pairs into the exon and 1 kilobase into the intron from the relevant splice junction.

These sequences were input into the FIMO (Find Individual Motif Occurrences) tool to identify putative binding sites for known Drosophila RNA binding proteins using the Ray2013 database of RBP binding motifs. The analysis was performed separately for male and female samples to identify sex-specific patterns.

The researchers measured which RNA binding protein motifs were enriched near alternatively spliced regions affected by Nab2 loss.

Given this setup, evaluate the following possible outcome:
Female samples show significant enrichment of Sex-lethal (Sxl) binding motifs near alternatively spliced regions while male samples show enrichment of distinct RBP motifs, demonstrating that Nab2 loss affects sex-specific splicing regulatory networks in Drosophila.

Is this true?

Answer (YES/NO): YES